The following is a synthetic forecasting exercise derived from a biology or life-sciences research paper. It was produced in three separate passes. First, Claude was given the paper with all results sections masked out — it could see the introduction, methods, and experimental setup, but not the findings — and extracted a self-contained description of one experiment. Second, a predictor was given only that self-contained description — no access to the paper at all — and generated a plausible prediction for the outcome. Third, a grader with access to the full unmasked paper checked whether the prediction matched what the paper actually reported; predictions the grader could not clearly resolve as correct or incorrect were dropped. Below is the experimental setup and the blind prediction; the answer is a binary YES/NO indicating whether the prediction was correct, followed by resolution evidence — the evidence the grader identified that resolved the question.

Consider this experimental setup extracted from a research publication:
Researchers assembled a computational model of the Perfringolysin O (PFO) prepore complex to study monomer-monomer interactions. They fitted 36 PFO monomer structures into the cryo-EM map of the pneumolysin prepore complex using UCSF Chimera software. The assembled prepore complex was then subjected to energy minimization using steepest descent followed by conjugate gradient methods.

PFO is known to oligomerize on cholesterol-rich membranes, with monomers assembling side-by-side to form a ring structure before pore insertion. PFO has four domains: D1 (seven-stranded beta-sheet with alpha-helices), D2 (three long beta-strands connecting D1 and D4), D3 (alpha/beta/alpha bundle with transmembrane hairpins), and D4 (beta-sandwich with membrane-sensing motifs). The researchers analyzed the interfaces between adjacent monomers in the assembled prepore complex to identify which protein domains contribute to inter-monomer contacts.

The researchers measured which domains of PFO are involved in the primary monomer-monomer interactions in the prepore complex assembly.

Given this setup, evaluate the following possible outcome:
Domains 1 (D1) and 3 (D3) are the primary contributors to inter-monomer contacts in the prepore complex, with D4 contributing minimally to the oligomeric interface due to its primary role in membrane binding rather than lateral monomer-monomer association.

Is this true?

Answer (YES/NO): NO